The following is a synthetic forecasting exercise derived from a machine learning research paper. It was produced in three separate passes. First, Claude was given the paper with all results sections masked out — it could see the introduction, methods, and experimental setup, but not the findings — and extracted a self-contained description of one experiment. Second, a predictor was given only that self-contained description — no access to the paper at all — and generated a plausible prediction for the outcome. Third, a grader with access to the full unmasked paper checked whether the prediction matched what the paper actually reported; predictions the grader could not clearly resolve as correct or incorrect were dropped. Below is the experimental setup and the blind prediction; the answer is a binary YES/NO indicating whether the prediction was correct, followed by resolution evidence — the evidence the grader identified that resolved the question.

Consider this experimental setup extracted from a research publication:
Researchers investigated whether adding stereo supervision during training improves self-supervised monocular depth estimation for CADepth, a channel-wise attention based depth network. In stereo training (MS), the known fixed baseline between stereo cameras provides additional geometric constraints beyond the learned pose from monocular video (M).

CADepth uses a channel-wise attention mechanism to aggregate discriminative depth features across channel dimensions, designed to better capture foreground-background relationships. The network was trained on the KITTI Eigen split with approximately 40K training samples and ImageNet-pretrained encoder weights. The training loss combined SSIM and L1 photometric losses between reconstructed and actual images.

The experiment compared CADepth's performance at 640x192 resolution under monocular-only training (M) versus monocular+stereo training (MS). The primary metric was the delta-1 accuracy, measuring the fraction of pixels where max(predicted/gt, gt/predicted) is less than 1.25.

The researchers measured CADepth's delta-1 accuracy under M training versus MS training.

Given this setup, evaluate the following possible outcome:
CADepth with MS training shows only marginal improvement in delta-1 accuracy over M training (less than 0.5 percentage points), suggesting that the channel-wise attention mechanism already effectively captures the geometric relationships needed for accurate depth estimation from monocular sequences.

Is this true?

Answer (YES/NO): YES